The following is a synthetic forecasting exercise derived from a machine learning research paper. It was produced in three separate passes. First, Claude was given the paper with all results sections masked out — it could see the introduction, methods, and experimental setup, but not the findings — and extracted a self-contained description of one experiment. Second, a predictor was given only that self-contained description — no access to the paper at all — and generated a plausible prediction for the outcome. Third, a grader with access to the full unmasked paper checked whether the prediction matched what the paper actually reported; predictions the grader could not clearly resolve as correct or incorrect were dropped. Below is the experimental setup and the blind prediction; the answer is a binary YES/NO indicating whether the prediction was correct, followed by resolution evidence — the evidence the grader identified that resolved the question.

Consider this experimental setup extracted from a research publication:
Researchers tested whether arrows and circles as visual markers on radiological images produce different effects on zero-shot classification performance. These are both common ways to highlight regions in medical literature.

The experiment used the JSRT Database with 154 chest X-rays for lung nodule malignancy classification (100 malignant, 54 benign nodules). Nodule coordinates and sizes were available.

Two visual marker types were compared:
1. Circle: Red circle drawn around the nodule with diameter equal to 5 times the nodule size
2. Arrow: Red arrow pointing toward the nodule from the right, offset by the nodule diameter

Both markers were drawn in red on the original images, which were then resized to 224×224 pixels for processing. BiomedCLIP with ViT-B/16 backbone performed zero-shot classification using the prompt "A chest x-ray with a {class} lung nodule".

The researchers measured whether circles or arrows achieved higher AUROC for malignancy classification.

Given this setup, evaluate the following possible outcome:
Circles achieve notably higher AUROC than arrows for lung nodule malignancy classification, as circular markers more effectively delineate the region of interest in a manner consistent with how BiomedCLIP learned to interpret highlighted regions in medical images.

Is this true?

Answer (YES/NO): YES